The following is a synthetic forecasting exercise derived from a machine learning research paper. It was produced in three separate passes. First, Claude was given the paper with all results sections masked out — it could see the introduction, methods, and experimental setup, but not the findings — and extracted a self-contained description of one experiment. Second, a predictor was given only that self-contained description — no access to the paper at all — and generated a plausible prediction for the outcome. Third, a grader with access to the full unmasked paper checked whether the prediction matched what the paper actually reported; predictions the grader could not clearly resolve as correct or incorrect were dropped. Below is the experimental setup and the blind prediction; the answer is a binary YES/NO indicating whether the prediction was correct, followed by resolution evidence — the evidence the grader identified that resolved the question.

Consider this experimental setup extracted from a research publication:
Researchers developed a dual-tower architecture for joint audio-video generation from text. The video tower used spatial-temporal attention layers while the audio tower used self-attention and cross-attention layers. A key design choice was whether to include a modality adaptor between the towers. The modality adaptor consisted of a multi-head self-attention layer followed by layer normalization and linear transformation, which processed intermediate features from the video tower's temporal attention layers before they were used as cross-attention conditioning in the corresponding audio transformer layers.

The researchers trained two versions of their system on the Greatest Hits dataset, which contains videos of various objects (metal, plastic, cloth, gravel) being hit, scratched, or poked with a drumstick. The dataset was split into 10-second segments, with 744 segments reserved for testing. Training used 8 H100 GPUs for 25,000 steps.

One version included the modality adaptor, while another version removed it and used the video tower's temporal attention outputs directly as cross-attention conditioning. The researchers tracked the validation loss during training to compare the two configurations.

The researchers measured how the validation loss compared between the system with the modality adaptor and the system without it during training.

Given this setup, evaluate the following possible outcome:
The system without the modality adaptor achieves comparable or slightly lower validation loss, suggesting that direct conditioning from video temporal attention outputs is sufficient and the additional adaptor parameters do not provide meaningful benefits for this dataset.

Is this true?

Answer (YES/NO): NO